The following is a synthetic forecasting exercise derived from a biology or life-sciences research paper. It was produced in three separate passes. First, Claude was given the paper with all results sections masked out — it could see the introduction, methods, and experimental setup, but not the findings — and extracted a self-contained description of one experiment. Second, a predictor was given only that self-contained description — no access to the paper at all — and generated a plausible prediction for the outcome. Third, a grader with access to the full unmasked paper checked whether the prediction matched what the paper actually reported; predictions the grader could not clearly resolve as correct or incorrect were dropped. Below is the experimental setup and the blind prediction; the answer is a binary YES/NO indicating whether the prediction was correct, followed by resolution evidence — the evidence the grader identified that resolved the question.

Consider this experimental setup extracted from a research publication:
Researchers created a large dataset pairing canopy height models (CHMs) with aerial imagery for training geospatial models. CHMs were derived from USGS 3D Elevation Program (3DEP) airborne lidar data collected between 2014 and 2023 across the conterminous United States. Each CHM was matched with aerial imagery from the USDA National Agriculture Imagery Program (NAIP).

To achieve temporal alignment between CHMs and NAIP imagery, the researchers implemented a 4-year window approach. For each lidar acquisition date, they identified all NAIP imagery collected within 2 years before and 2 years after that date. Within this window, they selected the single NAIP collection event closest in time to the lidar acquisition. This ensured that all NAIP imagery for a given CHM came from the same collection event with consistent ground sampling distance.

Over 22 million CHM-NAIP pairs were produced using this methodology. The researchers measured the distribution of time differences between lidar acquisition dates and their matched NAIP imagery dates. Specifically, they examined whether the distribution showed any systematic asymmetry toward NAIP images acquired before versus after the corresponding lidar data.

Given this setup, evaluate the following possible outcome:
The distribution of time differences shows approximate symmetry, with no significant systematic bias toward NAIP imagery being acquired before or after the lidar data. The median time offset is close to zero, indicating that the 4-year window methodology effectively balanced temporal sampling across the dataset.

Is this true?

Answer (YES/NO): NO